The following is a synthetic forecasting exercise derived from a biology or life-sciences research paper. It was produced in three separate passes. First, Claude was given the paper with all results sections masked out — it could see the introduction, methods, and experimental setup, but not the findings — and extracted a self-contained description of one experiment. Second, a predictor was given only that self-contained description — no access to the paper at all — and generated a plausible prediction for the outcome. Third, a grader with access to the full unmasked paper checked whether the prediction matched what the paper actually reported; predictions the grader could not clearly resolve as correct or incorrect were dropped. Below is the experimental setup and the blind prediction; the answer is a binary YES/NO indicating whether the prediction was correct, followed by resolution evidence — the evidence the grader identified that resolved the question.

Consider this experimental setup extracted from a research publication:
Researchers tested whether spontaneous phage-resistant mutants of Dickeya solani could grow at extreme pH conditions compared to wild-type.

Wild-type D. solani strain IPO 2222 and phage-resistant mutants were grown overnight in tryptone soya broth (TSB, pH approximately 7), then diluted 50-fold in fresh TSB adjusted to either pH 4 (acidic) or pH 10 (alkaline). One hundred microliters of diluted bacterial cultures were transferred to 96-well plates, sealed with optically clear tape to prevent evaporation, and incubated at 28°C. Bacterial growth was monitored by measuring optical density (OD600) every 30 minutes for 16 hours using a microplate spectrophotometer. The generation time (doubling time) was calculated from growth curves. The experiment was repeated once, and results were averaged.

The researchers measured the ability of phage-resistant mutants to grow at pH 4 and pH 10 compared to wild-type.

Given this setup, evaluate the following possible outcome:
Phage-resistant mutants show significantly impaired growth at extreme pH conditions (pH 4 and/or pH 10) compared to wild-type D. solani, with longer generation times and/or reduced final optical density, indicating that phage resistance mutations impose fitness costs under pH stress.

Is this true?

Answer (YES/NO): NO